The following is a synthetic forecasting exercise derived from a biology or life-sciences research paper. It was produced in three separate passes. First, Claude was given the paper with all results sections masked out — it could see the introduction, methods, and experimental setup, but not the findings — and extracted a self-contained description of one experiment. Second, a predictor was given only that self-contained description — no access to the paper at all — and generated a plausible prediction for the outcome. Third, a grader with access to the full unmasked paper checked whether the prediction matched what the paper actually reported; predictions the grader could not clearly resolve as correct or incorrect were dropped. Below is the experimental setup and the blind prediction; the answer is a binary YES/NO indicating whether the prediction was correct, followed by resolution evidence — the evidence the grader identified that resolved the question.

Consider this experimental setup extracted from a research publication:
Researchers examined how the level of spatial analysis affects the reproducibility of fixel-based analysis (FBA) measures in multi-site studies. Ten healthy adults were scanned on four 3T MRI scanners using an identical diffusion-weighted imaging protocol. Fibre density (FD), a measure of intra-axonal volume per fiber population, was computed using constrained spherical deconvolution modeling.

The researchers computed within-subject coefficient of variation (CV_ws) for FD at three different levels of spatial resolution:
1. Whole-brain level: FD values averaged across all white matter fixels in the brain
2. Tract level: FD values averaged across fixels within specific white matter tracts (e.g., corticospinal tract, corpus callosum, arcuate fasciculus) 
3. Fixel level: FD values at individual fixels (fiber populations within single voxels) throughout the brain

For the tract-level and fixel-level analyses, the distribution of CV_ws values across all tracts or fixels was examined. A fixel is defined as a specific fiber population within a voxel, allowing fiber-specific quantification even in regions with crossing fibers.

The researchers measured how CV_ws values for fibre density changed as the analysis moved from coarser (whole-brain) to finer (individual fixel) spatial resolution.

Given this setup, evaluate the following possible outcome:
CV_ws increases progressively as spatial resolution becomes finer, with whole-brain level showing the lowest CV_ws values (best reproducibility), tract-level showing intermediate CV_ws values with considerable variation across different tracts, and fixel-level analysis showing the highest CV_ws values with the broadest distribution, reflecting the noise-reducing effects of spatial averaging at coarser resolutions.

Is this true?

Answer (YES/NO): NO